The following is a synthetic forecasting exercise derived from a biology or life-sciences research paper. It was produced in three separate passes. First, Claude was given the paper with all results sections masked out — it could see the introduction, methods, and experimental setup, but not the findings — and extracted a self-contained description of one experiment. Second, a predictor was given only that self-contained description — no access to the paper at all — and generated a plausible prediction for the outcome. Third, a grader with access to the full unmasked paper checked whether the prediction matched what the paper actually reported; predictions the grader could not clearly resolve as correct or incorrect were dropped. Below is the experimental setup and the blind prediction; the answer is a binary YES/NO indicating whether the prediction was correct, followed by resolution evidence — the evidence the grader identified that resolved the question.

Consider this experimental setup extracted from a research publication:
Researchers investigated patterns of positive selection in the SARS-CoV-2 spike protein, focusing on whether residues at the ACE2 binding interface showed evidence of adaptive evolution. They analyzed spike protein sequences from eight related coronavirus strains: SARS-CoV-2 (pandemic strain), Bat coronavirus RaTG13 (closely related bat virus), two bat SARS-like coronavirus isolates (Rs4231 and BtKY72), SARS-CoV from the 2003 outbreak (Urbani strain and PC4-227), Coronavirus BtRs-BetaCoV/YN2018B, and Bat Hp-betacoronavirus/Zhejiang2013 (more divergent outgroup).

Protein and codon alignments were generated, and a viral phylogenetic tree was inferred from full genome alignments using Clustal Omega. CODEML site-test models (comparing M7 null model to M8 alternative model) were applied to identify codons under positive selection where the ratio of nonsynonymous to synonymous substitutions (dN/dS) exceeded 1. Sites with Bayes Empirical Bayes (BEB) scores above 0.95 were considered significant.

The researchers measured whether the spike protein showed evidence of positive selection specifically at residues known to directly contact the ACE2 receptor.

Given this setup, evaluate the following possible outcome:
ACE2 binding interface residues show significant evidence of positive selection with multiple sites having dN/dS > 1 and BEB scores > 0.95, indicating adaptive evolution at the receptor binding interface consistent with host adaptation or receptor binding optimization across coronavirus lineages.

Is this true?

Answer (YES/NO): YES